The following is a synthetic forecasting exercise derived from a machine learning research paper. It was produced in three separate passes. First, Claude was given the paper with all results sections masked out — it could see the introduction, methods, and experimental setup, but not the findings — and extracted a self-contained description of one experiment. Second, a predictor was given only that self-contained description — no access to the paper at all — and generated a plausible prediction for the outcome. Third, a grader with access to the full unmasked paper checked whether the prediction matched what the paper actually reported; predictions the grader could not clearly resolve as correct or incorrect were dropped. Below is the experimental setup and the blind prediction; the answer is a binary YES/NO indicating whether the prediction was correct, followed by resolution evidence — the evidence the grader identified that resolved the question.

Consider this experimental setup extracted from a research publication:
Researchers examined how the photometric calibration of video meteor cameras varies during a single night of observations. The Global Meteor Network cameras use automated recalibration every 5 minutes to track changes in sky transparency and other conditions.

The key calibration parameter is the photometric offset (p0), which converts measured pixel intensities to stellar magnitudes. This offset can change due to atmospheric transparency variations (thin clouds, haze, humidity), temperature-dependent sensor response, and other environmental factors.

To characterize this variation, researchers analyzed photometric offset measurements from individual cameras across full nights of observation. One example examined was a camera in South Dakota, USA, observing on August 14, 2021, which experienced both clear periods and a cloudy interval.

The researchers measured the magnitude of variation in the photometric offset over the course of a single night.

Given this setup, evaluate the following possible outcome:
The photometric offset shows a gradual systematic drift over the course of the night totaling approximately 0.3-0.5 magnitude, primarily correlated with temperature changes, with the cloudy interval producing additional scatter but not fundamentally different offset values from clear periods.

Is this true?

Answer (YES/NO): NO